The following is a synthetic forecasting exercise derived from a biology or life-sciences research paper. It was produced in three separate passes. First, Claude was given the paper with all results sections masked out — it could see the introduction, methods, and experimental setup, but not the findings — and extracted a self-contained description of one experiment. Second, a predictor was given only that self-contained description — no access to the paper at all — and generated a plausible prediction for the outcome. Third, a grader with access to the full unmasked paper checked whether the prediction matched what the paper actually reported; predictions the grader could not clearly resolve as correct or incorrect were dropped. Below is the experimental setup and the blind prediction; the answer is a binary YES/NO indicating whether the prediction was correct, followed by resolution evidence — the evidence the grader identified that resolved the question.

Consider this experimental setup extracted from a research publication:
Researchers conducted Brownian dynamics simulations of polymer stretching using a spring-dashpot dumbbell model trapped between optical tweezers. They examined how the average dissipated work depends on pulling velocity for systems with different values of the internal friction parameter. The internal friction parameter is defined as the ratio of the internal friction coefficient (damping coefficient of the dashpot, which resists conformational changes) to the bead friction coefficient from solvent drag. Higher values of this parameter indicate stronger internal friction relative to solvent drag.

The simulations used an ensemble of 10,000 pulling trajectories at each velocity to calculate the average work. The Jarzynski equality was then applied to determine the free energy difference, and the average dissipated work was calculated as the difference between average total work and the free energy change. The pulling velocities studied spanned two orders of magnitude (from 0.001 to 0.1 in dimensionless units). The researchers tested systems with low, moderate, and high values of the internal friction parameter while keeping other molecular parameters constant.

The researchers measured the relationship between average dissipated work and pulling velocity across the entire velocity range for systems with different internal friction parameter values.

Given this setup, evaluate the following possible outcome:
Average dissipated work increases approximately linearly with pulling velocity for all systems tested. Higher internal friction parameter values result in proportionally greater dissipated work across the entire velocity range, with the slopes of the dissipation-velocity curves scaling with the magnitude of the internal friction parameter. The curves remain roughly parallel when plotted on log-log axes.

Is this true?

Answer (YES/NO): NO